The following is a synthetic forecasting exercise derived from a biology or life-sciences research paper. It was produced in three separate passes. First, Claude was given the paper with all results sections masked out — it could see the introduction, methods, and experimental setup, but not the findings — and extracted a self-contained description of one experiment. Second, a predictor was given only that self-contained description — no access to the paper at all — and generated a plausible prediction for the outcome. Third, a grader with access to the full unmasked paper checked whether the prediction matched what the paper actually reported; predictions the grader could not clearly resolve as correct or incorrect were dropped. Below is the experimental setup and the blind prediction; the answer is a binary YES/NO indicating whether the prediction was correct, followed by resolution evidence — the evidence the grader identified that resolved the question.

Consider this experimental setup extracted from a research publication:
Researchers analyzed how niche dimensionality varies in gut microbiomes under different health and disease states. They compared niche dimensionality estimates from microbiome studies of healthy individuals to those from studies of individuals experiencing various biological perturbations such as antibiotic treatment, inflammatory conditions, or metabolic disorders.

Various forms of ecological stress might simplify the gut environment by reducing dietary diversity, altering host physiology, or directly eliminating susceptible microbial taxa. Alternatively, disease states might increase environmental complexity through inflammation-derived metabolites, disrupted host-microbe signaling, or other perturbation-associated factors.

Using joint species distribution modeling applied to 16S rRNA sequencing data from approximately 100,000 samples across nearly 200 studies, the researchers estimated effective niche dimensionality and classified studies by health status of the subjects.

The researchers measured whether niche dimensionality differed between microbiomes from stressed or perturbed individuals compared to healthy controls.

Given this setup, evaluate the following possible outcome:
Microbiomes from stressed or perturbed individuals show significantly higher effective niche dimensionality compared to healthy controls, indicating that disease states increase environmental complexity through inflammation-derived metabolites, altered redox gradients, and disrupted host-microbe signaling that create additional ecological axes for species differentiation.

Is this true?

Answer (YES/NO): NO